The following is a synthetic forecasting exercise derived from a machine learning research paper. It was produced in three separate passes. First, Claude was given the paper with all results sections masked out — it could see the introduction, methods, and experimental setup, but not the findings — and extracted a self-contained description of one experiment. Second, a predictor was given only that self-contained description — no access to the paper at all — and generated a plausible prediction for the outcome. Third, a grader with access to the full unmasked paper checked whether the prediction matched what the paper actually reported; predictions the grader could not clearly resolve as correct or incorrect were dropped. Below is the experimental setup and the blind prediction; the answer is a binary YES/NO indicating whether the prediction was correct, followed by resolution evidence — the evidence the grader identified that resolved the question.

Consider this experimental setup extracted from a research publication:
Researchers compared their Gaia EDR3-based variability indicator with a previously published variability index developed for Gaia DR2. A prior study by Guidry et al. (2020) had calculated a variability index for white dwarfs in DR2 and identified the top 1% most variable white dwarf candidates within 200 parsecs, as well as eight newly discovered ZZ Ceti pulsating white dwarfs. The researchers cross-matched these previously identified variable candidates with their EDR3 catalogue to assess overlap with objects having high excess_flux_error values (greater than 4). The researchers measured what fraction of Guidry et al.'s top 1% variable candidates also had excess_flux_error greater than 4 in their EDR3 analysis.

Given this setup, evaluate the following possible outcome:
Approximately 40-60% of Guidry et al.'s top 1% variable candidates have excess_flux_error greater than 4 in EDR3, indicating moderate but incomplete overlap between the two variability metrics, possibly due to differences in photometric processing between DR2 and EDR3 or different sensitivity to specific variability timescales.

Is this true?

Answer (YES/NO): YES